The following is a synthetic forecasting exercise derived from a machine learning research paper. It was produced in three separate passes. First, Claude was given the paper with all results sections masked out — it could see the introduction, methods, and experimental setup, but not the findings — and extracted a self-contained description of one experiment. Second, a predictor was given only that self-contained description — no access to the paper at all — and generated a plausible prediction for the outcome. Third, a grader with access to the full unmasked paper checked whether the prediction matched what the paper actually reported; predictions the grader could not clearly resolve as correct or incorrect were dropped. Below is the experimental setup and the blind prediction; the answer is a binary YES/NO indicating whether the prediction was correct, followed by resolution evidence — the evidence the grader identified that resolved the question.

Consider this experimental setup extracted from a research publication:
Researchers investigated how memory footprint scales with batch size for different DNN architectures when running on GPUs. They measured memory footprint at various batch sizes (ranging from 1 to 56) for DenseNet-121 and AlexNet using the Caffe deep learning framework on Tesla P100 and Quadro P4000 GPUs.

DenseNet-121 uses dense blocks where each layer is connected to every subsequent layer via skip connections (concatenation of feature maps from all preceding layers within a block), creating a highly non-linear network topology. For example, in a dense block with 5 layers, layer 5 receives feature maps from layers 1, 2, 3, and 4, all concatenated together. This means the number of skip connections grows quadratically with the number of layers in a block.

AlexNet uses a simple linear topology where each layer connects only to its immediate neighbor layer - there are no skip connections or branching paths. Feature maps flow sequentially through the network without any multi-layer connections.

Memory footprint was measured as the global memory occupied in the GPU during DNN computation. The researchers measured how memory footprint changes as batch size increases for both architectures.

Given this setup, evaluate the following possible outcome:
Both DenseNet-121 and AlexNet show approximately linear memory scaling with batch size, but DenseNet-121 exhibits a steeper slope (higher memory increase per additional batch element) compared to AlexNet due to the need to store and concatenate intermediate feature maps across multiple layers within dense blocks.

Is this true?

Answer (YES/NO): NO